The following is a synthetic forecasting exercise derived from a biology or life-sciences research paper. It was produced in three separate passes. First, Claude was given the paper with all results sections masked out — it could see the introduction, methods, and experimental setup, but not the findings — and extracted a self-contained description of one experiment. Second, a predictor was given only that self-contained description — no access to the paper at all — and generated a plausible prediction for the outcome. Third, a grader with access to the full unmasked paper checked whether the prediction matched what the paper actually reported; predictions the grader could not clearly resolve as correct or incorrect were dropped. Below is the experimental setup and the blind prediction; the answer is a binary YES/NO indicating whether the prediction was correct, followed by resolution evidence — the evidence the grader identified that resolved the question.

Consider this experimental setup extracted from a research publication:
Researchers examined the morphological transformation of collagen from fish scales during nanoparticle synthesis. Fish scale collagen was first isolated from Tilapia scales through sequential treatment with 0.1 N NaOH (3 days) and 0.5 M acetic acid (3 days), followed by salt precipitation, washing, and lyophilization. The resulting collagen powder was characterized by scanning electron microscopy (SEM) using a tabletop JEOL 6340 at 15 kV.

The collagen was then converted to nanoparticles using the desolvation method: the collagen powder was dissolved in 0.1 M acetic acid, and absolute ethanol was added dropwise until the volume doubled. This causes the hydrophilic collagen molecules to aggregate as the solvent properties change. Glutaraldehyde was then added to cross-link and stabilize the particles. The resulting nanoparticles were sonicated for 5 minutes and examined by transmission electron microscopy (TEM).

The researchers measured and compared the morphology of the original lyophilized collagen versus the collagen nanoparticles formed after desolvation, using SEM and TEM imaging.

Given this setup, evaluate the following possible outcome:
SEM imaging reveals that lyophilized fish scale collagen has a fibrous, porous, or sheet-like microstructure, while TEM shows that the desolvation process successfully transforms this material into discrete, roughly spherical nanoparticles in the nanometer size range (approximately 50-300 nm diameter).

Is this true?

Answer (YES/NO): NO